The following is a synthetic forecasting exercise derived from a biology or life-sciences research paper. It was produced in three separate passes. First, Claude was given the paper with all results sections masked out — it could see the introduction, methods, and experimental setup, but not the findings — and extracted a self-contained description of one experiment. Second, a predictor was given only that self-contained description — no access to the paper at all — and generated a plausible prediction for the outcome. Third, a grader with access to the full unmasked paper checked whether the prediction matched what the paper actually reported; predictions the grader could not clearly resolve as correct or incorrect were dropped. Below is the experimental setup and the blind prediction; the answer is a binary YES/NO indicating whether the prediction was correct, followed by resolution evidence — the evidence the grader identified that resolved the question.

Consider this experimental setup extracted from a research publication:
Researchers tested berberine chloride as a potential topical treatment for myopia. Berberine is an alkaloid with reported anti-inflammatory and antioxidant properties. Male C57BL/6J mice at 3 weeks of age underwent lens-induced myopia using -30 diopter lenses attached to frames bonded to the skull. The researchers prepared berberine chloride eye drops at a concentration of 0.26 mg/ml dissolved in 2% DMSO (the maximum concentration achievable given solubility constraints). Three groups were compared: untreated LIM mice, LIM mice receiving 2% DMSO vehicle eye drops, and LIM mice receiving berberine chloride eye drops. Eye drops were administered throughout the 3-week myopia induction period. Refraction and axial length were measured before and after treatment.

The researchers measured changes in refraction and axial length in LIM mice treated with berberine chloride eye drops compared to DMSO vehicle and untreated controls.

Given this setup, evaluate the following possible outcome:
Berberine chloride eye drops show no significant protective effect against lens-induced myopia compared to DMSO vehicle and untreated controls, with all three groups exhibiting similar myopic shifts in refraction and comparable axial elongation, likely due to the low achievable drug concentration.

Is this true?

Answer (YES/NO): NO